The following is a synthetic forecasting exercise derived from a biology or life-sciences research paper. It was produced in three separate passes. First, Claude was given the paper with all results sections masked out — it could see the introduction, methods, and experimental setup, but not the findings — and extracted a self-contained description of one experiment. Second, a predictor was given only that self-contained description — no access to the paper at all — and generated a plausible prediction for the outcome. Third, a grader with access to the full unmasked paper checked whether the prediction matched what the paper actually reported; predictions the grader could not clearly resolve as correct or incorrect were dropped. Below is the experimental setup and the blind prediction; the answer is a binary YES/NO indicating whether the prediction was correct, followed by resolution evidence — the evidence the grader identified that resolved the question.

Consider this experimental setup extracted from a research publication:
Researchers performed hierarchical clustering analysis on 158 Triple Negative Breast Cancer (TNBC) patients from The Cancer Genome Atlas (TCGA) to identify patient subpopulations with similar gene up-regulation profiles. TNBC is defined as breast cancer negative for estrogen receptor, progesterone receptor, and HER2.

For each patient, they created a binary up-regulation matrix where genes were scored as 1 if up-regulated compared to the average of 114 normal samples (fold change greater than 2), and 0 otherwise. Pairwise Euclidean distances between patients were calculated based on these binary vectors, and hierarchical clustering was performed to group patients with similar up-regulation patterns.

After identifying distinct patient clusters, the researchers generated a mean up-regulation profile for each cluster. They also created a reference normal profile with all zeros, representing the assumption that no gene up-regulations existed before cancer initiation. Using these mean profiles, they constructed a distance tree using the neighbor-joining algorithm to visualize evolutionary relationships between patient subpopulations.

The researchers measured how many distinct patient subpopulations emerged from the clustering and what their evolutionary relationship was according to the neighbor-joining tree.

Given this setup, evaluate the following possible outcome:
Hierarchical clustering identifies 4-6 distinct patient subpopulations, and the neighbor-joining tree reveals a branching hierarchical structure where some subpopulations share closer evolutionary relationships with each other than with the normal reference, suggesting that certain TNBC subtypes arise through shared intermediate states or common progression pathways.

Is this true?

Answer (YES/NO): YES